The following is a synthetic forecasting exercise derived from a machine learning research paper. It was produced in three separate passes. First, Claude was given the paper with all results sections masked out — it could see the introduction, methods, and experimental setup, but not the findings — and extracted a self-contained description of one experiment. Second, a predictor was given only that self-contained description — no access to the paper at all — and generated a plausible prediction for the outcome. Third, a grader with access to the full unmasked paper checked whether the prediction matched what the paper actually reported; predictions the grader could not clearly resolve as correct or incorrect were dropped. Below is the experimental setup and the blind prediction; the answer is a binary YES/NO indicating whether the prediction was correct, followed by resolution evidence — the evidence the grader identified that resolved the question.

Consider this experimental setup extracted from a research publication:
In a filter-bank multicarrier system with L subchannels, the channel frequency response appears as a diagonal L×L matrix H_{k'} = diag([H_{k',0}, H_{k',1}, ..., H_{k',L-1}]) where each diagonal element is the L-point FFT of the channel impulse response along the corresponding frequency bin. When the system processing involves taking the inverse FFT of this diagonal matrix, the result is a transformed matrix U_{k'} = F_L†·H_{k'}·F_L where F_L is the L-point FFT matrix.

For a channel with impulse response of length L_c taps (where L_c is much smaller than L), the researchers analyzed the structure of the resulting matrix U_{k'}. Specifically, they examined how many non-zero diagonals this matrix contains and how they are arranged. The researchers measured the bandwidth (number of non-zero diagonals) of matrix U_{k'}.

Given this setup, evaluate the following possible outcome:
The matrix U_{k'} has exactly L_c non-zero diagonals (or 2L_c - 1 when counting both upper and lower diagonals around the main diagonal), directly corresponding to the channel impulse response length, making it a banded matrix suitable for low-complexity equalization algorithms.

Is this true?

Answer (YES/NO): NO